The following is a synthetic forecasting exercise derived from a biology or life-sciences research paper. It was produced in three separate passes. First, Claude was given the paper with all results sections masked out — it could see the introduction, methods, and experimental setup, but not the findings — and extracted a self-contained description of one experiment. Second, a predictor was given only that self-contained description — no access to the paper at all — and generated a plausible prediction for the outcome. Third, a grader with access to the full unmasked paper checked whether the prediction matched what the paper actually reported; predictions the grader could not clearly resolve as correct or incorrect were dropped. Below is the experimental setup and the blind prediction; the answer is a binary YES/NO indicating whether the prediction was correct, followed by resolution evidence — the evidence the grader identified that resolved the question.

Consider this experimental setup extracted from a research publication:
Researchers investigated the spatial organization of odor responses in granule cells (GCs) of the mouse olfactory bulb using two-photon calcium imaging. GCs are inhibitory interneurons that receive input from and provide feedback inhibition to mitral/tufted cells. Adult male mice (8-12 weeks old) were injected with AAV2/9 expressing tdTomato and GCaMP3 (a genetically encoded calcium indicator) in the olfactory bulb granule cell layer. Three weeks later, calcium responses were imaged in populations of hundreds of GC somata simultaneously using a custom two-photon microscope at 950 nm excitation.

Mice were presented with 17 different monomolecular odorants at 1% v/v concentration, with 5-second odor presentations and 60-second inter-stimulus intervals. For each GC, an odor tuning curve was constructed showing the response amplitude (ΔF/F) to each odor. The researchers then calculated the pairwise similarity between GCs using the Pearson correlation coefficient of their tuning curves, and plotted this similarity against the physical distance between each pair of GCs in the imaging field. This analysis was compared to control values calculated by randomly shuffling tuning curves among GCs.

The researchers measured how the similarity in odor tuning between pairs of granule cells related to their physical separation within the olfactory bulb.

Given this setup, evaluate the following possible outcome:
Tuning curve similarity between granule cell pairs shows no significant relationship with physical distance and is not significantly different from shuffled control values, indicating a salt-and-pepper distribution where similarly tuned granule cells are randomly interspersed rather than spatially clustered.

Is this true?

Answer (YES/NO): YES